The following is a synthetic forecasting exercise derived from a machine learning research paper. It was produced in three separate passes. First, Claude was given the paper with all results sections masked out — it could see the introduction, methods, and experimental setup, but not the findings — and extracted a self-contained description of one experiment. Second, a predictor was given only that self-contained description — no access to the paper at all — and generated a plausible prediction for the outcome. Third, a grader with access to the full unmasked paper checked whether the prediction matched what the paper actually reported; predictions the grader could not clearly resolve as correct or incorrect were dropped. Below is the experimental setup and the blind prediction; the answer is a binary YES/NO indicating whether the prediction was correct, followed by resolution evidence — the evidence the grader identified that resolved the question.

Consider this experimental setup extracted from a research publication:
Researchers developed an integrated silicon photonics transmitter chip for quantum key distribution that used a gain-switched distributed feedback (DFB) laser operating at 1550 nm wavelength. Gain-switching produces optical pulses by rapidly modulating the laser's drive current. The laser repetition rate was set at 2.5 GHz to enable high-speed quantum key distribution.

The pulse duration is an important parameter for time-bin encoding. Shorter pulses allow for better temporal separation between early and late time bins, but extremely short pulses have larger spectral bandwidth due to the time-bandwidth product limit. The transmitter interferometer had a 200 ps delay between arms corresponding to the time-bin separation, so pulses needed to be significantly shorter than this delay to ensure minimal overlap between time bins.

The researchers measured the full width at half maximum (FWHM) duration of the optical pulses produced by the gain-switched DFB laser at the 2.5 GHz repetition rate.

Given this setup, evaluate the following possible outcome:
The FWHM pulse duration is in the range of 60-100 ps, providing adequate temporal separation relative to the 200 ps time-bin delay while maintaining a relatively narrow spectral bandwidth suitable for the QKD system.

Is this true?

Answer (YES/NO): NO